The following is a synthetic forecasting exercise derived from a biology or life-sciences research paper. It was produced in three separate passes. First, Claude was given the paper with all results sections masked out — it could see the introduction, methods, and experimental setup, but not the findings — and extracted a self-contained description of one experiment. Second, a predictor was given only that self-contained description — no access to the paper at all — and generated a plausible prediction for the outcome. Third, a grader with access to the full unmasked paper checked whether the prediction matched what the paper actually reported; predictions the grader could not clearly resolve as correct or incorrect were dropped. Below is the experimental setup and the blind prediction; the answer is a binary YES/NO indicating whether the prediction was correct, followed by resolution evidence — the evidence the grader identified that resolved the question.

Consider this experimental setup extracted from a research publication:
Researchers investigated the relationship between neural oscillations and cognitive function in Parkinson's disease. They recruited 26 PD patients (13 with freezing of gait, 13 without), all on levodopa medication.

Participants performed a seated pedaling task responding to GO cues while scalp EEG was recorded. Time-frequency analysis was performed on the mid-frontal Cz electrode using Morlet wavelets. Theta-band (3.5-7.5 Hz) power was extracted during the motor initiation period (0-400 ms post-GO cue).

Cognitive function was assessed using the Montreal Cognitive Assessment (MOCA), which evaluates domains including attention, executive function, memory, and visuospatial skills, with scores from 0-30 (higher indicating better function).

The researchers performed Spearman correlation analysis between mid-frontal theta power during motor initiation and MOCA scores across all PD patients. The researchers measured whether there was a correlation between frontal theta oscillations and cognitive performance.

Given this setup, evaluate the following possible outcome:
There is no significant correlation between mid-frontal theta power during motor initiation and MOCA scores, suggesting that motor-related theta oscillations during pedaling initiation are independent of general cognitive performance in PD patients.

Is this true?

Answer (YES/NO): NO